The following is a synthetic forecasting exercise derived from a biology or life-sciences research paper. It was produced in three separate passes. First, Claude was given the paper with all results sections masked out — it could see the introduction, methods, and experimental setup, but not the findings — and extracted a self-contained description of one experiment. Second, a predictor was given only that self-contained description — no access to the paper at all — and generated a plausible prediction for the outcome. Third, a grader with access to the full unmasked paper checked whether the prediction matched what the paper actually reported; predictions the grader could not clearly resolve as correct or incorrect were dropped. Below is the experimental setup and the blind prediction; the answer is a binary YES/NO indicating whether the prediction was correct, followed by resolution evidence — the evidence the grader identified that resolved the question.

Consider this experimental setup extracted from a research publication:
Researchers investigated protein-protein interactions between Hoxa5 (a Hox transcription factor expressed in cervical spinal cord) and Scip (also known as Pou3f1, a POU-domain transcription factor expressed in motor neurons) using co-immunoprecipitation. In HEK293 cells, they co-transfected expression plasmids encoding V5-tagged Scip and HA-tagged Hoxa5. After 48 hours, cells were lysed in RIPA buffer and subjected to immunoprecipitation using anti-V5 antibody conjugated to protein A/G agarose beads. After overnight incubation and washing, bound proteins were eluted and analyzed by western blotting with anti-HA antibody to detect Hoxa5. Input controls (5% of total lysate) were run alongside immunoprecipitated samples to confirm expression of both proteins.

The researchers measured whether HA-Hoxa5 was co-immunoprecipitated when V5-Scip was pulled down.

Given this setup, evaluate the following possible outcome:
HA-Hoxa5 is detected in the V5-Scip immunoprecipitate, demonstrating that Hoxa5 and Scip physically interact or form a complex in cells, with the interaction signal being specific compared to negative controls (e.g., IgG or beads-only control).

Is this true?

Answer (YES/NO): YES